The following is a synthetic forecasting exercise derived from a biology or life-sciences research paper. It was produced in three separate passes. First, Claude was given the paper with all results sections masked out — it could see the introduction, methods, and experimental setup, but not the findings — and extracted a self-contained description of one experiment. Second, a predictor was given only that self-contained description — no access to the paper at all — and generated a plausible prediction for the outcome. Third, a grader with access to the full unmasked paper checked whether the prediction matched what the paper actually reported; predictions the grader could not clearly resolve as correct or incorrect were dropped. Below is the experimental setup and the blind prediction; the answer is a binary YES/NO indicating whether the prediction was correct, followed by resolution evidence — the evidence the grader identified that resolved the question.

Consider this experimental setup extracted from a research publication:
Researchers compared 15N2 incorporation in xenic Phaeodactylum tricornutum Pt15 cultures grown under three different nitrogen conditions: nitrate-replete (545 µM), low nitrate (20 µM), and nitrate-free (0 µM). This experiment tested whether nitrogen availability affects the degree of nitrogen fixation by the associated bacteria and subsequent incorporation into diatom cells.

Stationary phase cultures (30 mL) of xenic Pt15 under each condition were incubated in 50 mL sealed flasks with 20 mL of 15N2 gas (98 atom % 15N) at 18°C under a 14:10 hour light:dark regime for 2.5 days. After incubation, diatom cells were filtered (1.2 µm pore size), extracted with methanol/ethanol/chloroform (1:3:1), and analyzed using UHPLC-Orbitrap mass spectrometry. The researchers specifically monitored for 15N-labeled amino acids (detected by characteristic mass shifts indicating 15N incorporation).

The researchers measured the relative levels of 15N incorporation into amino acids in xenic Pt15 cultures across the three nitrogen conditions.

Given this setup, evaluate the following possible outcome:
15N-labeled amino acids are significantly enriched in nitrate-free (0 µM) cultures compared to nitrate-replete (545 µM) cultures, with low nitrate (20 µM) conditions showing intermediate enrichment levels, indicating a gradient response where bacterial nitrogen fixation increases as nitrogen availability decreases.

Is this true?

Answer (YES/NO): NO